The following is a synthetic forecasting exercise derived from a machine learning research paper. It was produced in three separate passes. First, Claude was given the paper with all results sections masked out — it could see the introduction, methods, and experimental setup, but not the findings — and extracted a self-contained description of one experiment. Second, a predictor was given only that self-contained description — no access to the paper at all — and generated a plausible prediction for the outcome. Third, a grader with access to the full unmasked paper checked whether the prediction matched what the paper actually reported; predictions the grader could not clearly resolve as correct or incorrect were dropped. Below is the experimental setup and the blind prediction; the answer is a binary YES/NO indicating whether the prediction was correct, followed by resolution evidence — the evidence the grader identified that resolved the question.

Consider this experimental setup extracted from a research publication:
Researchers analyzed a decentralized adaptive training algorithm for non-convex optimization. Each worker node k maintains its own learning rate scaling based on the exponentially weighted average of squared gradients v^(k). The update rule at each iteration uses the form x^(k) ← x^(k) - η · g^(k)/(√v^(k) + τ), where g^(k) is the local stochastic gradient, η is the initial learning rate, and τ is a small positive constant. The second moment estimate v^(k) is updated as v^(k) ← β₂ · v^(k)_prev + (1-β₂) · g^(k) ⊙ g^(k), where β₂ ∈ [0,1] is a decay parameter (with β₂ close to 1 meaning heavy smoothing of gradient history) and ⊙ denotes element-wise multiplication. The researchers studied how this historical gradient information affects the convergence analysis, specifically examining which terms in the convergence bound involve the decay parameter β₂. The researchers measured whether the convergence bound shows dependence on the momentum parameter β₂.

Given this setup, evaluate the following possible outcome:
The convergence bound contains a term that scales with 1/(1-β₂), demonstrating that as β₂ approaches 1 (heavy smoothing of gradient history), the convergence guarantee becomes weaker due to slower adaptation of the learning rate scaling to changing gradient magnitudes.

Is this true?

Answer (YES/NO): NO